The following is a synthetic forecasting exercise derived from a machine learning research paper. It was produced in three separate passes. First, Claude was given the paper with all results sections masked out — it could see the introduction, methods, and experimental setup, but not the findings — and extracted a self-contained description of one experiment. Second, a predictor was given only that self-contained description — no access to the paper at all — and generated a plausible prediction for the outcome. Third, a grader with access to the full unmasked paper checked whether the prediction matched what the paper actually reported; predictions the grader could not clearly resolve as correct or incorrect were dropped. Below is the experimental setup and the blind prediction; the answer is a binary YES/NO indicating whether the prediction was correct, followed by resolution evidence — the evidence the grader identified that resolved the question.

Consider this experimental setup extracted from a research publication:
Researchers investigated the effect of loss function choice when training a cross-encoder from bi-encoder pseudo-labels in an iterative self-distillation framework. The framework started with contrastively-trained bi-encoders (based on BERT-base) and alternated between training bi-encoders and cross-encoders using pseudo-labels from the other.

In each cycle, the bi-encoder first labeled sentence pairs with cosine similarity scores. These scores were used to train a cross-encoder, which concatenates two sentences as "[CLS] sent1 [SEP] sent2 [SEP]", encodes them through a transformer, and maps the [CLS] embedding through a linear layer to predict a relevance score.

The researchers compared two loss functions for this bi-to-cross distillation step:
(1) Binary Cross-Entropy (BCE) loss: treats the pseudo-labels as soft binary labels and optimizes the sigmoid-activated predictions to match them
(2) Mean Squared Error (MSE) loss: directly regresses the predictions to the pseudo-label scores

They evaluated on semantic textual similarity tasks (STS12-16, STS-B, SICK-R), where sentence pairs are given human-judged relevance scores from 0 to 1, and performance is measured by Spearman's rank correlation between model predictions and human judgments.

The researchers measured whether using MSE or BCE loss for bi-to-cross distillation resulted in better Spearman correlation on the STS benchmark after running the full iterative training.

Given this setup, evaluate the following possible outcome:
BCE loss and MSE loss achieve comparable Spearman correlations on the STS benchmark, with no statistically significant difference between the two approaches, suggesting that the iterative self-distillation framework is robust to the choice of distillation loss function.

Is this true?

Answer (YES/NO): NO